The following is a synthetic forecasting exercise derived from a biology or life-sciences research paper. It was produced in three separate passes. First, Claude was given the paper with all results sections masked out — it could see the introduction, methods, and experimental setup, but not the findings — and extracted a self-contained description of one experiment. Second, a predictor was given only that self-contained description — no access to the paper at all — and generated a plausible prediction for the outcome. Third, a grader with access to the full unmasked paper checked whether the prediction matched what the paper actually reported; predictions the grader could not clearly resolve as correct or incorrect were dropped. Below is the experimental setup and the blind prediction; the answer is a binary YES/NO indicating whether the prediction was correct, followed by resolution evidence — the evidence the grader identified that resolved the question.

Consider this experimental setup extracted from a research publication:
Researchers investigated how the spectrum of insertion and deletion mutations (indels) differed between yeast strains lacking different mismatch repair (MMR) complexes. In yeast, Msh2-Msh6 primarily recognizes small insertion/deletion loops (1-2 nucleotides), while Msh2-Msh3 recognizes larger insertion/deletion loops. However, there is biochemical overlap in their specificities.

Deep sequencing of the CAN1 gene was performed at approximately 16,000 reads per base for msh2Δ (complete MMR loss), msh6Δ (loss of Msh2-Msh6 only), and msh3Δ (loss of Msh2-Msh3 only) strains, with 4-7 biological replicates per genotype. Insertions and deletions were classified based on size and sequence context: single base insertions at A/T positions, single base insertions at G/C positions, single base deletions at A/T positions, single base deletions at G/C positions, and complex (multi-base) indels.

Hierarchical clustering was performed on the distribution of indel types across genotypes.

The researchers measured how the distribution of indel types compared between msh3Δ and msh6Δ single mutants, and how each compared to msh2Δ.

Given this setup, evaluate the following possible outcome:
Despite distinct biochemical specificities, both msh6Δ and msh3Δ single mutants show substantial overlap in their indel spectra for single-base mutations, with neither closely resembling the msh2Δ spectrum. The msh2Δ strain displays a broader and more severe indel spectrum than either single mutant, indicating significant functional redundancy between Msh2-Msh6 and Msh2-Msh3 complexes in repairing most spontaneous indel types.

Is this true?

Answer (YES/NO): NO